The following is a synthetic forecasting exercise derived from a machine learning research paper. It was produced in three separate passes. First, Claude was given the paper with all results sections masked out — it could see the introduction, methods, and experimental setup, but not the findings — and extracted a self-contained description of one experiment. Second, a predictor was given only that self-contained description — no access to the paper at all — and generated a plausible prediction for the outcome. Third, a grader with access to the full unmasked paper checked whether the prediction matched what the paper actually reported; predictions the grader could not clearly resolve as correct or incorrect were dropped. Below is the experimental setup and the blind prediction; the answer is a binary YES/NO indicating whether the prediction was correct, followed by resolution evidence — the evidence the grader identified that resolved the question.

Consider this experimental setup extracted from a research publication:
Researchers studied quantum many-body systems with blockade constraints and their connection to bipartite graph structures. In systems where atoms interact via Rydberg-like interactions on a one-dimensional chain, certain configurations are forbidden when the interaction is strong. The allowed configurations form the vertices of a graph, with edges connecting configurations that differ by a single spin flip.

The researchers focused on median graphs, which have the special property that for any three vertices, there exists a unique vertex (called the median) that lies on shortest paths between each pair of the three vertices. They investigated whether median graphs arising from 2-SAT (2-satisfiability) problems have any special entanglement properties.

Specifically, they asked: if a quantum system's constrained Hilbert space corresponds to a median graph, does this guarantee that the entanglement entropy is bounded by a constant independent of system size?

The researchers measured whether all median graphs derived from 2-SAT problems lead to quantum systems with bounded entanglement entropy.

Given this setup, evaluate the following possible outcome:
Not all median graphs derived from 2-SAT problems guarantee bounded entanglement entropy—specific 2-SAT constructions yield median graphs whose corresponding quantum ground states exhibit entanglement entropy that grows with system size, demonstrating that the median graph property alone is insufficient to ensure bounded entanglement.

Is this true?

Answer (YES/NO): NO